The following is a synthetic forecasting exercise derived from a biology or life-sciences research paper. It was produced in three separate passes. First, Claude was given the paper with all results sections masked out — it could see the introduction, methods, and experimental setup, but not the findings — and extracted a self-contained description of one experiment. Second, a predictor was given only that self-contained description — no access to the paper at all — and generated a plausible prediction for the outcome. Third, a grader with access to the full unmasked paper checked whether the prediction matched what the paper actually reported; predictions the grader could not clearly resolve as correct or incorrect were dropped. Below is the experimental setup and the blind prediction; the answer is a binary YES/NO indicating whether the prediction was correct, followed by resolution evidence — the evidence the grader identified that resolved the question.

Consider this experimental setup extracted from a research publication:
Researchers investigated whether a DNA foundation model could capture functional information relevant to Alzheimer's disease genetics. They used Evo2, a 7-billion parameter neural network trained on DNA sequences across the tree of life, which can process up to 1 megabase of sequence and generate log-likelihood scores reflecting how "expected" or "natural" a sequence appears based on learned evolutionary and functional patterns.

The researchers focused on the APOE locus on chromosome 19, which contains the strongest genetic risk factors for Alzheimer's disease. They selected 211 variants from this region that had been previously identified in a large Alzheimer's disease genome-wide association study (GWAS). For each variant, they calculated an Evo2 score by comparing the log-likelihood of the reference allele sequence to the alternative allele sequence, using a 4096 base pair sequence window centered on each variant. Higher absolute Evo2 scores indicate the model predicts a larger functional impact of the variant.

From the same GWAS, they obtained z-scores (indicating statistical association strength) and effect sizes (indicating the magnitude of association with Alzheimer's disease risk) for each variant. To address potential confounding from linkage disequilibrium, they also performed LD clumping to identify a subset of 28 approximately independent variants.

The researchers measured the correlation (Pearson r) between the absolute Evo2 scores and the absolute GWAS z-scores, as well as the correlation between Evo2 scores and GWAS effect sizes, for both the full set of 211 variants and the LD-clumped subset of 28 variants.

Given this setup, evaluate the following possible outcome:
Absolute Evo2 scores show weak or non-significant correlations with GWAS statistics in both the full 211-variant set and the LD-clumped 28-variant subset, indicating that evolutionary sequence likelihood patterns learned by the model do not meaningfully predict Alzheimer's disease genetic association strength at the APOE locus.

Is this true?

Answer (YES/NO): NO